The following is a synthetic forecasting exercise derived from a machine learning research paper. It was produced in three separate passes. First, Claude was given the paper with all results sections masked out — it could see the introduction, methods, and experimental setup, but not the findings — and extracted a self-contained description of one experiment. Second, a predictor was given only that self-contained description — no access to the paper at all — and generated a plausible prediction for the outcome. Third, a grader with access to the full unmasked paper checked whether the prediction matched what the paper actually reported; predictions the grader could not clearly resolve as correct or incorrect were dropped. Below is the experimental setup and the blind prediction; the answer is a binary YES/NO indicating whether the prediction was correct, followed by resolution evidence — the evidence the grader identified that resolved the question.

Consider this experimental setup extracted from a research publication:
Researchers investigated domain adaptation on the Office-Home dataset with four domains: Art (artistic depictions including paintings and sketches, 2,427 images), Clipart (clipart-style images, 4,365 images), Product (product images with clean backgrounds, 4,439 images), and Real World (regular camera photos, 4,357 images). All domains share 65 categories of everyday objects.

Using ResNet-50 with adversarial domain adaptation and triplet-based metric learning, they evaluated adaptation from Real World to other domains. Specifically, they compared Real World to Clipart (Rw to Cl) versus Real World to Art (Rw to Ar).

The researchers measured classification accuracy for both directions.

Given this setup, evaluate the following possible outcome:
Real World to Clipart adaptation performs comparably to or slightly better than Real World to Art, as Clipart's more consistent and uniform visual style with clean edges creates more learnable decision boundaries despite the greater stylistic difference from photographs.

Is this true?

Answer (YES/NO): NO